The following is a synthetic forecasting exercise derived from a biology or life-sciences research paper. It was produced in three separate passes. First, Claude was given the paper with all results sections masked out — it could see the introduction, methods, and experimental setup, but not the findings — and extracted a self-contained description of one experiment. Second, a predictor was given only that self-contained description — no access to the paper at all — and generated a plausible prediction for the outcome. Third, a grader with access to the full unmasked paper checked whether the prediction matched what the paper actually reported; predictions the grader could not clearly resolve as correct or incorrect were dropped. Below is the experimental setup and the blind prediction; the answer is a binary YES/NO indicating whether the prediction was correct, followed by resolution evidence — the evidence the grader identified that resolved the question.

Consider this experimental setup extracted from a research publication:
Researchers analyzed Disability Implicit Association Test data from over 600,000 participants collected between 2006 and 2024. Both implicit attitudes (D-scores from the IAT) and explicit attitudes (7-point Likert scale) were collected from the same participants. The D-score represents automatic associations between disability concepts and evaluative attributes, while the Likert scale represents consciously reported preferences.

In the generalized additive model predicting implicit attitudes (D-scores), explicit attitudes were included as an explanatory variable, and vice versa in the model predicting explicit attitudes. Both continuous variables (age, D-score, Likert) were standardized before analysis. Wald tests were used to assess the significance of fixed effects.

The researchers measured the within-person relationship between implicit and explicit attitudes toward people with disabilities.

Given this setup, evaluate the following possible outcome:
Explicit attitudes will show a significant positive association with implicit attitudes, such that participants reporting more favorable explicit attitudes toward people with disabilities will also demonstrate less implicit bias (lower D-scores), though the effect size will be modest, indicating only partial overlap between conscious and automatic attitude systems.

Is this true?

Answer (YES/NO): YES